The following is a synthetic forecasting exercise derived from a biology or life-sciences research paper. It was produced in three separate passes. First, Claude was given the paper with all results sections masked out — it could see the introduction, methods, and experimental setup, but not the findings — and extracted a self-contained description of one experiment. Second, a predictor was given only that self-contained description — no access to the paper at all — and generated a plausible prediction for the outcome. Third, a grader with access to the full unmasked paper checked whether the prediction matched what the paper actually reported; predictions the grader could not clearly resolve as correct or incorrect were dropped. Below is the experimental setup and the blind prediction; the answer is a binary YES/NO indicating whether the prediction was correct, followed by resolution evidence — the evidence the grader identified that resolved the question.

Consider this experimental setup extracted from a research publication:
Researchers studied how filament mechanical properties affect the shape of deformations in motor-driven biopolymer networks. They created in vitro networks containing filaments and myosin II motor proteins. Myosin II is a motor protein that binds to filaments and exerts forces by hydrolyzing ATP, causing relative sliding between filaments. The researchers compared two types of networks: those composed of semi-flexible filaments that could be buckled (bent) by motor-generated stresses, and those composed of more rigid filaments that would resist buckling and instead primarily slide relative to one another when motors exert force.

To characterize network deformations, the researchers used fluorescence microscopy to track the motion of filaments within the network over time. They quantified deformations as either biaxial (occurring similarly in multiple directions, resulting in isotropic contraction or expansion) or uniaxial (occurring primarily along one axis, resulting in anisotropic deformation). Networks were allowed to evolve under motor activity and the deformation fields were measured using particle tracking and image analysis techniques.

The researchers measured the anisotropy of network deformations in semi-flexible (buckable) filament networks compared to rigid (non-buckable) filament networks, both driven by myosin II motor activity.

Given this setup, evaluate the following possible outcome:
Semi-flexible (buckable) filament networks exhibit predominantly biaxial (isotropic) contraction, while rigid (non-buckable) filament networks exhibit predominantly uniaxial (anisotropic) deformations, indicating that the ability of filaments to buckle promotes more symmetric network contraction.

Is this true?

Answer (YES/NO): YES